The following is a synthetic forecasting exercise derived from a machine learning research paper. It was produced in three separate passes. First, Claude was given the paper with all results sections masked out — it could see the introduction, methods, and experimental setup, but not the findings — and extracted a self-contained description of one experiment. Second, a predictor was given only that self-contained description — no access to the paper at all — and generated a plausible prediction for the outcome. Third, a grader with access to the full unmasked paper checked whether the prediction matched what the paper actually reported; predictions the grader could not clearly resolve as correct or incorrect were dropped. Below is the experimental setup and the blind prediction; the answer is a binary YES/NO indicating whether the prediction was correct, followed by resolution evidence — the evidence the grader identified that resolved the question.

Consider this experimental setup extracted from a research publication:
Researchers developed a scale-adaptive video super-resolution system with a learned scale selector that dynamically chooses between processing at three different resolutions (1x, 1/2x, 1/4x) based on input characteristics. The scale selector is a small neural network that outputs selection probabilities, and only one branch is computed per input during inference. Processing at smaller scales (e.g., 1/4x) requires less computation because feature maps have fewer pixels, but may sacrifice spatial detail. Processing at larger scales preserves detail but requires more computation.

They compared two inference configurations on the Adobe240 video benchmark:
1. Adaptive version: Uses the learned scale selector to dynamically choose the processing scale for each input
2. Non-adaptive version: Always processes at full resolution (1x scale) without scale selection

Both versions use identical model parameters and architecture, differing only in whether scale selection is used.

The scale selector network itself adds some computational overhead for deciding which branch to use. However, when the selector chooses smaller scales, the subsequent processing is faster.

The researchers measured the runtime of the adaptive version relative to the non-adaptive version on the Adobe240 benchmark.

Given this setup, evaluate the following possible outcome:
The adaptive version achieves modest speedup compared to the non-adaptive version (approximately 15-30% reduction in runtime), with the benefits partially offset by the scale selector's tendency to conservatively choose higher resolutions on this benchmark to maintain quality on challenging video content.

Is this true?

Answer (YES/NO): NO